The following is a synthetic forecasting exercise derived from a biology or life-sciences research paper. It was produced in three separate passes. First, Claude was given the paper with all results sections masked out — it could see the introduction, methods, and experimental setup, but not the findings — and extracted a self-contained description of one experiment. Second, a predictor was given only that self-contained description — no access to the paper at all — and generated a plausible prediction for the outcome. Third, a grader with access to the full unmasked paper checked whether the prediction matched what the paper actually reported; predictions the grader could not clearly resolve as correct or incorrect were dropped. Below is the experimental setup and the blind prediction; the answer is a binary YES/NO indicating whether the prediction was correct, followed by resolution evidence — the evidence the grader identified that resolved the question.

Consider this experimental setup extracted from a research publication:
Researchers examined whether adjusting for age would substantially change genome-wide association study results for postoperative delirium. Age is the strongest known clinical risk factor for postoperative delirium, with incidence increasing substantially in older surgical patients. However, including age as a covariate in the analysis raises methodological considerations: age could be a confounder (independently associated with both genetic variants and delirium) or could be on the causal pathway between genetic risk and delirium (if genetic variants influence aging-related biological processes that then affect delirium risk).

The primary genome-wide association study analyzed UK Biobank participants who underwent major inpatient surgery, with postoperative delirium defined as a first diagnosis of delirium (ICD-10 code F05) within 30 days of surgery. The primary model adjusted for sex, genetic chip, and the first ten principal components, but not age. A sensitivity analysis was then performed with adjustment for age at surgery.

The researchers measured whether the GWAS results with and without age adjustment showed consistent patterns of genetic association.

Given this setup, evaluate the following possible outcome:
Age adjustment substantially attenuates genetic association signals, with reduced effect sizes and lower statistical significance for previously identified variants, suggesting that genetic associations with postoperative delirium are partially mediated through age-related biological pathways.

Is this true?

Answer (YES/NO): NO